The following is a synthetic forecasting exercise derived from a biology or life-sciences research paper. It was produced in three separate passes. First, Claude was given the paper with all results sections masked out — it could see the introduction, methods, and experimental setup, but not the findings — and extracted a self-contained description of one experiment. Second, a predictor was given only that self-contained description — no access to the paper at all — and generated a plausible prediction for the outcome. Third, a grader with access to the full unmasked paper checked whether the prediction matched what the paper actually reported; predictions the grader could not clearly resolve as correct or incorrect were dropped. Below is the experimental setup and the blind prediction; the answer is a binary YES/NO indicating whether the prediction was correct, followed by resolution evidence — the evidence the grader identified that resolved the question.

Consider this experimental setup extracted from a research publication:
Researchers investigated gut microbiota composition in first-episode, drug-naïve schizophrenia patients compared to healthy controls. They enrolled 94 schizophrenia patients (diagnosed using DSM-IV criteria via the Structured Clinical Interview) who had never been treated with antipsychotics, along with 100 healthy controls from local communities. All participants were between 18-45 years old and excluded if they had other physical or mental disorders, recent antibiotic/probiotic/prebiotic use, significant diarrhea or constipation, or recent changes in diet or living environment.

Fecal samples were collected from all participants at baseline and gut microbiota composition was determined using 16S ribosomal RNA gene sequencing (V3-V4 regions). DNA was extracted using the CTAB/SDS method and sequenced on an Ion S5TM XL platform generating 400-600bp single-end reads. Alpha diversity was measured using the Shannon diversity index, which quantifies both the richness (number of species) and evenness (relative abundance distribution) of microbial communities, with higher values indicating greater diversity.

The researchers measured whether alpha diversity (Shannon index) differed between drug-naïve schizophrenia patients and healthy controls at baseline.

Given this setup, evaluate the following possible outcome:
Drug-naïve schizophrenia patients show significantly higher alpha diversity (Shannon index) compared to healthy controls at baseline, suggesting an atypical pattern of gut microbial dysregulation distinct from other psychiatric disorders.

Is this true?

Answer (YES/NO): NO